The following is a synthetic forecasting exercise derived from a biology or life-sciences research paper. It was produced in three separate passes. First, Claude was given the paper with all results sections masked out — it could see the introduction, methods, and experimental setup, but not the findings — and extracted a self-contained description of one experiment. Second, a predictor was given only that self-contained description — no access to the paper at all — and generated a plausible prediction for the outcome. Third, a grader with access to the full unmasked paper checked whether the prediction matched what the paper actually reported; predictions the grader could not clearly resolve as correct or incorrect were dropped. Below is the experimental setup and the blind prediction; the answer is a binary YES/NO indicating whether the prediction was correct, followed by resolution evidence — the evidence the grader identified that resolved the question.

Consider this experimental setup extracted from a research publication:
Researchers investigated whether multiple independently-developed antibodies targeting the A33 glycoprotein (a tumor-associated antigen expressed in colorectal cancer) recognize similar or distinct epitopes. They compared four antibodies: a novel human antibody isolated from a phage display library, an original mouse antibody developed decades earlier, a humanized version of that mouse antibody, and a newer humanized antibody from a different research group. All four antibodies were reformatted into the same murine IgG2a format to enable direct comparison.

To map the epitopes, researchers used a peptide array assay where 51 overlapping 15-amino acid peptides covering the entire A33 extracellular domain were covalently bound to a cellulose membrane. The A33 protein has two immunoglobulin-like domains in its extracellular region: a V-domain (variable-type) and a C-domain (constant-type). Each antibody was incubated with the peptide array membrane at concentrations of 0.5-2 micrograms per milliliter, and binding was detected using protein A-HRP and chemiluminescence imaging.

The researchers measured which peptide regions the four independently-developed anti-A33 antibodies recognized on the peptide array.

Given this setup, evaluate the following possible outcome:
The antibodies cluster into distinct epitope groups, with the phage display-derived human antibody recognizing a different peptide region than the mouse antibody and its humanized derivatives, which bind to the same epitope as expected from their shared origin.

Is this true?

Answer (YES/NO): NO